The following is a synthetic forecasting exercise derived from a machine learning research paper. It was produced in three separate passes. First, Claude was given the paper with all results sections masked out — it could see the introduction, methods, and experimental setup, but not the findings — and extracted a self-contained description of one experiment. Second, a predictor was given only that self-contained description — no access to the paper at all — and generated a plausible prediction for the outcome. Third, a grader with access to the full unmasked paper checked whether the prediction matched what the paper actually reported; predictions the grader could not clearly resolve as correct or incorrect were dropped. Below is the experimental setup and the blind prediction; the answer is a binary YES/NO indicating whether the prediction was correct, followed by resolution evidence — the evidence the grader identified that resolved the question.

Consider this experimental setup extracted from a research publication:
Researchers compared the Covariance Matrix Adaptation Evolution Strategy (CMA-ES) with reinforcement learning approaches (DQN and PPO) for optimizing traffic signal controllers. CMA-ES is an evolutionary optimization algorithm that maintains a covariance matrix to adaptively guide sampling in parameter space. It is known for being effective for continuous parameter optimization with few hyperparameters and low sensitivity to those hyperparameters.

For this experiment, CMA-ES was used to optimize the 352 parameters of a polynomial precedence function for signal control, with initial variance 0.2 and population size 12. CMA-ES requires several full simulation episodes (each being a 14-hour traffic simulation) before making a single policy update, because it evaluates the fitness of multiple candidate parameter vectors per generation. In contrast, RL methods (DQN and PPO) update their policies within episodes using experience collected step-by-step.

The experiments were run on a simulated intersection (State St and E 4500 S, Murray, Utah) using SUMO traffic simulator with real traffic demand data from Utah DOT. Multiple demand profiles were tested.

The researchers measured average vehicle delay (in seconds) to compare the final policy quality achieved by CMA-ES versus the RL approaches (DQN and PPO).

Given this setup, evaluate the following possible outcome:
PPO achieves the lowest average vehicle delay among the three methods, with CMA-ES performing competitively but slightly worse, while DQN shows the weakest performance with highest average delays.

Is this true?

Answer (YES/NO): NO